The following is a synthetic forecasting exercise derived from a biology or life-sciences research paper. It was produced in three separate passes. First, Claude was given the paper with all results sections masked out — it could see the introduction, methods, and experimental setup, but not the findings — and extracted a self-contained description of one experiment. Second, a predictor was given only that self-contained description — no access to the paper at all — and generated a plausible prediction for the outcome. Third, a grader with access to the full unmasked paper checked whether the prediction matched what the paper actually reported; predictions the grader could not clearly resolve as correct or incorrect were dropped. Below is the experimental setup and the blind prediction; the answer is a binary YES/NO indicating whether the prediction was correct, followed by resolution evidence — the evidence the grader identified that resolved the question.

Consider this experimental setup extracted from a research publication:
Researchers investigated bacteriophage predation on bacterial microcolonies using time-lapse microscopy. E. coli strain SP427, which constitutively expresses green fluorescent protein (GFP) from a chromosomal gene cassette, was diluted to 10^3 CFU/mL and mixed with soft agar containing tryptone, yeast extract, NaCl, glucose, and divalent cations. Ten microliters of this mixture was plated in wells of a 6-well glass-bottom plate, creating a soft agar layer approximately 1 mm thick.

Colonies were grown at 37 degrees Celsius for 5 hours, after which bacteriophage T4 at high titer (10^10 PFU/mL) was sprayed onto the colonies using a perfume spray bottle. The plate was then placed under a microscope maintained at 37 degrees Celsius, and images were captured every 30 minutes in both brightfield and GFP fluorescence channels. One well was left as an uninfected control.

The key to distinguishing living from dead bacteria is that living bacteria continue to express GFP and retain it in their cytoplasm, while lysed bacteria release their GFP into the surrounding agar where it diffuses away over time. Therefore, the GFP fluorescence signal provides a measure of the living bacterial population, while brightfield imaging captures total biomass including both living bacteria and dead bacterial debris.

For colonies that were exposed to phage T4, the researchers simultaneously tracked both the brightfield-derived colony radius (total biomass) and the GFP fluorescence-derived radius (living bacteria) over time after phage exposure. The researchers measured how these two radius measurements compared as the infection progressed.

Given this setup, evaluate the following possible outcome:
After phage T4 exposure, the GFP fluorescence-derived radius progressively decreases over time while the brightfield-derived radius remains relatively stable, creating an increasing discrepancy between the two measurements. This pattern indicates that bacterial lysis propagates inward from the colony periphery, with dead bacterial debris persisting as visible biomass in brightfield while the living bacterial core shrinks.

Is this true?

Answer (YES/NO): YES